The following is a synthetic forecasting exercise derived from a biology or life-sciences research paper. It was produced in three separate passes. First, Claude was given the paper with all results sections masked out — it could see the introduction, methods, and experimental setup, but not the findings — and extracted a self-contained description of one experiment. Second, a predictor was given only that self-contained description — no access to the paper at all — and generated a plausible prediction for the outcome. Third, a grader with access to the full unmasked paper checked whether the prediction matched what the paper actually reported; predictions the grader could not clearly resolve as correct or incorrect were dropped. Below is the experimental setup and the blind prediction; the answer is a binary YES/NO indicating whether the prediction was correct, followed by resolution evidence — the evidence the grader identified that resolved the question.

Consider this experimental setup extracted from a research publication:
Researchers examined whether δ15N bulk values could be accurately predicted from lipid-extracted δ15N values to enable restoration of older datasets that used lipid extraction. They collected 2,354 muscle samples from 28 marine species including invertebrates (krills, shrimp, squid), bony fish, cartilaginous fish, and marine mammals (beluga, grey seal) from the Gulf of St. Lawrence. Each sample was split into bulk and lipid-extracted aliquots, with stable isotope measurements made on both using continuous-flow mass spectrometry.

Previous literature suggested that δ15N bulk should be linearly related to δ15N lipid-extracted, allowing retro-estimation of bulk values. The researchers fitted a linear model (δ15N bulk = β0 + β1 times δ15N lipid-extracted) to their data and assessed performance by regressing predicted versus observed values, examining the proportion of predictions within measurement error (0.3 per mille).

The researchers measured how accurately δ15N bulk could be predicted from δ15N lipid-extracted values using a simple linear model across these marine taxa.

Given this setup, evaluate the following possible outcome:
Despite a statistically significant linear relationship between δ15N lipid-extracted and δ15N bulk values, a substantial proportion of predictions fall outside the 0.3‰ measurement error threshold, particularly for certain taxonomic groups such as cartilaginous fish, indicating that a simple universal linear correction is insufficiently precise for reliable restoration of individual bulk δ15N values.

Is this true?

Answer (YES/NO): NO